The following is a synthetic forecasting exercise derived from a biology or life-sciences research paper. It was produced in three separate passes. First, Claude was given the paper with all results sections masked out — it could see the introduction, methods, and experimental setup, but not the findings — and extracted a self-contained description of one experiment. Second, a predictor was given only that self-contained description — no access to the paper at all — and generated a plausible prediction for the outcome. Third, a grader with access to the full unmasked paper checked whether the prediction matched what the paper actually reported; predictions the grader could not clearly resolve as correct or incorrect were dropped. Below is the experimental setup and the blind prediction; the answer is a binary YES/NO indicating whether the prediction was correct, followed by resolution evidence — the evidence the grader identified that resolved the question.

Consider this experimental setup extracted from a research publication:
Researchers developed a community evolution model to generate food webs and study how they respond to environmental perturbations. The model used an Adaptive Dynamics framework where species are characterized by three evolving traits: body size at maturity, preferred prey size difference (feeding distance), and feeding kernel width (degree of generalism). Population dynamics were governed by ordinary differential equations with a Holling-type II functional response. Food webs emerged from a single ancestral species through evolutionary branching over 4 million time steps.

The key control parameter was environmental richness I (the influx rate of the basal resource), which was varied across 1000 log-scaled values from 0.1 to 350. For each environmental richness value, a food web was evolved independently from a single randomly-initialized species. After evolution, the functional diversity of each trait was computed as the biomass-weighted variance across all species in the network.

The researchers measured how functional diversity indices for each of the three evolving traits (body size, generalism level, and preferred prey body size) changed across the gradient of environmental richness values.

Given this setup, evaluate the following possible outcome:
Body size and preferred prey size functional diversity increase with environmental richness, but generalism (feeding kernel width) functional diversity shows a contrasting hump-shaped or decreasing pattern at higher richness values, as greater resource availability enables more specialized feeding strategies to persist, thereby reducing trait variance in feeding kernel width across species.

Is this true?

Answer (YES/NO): NO